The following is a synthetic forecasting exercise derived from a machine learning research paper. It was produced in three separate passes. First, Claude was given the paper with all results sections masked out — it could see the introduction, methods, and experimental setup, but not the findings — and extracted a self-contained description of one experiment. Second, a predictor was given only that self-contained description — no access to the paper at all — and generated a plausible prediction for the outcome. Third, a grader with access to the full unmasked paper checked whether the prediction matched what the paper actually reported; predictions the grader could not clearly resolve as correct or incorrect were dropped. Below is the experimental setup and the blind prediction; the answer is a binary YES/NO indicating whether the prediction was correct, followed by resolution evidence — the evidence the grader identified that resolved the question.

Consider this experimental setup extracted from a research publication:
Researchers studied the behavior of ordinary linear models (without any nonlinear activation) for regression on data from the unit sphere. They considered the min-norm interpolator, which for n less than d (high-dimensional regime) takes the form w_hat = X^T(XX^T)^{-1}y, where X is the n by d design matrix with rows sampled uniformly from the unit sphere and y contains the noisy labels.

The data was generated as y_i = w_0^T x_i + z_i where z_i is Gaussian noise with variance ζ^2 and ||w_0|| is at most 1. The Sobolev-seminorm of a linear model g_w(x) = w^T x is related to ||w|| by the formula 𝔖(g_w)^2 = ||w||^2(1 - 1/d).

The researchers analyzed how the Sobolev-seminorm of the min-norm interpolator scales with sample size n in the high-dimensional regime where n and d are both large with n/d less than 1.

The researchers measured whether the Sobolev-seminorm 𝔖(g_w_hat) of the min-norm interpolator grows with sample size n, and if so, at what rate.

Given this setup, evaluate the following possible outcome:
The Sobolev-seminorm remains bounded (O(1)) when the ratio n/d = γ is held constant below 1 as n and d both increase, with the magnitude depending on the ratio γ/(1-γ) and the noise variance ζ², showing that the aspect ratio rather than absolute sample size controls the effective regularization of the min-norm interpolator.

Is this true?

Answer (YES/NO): NO